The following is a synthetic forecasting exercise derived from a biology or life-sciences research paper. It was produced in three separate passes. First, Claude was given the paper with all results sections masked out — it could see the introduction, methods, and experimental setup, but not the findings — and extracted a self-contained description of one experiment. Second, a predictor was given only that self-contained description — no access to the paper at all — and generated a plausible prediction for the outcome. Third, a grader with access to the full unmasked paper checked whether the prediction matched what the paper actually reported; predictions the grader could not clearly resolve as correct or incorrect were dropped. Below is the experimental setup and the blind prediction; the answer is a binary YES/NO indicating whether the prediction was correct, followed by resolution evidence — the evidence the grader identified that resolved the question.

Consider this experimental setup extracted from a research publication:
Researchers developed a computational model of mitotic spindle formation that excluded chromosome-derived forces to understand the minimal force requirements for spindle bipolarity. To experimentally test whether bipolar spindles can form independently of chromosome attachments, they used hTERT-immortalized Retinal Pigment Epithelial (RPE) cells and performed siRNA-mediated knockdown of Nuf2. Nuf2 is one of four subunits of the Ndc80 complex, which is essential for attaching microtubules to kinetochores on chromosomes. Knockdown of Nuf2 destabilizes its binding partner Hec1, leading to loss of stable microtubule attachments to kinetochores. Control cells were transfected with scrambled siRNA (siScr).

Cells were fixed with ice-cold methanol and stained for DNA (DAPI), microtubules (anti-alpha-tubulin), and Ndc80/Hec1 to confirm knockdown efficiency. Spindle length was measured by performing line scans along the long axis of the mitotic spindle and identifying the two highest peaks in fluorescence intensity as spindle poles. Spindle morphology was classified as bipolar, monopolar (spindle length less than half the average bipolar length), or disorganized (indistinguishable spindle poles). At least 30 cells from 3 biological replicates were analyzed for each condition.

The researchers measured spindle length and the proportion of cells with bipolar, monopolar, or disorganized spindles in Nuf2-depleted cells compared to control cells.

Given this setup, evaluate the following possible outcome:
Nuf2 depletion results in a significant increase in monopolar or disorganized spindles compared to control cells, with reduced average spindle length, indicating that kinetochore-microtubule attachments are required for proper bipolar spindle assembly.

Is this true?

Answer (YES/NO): NO